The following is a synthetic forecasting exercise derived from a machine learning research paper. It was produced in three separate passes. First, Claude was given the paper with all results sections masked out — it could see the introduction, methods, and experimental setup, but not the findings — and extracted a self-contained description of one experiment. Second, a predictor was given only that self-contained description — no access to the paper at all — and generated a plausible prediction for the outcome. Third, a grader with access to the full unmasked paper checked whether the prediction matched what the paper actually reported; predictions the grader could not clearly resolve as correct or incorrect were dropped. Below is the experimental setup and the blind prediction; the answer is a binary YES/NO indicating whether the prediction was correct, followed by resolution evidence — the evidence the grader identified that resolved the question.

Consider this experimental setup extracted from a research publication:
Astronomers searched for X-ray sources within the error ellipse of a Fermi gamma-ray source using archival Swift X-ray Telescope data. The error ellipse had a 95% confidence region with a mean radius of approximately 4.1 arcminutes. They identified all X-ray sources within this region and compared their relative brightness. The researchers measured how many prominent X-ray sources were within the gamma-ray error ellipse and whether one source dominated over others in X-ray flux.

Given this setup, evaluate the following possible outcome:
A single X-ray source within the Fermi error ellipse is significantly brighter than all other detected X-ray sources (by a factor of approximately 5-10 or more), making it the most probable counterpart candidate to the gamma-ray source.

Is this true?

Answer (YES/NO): YES